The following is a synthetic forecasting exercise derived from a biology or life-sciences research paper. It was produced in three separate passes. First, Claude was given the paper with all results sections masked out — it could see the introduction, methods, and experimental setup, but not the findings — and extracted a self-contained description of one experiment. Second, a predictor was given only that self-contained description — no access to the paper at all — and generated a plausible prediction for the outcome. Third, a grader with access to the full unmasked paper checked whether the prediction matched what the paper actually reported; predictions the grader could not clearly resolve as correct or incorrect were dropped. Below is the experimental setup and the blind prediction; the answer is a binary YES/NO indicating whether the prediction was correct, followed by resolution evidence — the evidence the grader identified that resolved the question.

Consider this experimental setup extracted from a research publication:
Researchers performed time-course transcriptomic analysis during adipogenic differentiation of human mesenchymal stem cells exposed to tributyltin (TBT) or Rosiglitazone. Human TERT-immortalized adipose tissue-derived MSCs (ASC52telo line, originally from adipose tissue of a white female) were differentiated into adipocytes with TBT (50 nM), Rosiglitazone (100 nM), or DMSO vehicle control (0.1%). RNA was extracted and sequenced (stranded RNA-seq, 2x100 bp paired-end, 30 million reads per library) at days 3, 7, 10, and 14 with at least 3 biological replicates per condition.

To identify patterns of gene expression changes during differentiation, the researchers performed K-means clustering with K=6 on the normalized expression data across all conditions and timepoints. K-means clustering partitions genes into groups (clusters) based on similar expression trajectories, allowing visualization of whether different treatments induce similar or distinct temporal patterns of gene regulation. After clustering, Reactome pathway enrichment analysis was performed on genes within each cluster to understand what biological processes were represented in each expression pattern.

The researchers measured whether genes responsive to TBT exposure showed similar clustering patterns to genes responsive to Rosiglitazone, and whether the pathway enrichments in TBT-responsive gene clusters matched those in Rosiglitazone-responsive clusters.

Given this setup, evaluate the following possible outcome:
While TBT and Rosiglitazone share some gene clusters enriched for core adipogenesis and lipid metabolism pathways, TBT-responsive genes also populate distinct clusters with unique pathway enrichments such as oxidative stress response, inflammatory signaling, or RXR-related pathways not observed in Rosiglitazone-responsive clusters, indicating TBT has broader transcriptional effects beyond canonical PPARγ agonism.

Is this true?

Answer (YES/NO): NO